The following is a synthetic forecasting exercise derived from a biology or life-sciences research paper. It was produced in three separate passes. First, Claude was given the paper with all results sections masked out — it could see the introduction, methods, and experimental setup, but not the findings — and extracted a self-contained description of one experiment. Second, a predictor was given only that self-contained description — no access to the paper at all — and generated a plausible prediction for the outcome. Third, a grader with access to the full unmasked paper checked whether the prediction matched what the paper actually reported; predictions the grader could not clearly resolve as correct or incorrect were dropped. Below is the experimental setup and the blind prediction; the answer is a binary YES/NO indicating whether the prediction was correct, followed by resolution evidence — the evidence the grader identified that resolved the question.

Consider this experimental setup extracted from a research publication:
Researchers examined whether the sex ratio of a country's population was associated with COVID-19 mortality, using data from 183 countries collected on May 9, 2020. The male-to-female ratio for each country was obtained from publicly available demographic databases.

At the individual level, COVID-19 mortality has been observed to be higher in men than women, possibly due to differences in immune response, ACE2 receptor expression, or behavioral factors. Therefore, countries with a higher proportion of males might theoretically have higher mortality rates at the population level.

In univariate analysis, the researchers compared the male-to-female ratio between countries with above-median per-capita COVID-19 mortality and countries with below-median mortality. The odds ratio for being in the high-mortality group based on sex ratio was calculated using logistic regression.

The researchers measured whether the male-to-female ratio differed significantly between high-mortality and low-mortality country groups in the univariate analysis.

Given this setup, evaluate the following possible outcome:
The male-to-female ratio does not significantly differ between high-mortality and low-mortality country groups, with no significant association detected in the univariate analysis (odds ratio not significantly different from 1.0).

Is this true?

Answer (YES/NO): YES